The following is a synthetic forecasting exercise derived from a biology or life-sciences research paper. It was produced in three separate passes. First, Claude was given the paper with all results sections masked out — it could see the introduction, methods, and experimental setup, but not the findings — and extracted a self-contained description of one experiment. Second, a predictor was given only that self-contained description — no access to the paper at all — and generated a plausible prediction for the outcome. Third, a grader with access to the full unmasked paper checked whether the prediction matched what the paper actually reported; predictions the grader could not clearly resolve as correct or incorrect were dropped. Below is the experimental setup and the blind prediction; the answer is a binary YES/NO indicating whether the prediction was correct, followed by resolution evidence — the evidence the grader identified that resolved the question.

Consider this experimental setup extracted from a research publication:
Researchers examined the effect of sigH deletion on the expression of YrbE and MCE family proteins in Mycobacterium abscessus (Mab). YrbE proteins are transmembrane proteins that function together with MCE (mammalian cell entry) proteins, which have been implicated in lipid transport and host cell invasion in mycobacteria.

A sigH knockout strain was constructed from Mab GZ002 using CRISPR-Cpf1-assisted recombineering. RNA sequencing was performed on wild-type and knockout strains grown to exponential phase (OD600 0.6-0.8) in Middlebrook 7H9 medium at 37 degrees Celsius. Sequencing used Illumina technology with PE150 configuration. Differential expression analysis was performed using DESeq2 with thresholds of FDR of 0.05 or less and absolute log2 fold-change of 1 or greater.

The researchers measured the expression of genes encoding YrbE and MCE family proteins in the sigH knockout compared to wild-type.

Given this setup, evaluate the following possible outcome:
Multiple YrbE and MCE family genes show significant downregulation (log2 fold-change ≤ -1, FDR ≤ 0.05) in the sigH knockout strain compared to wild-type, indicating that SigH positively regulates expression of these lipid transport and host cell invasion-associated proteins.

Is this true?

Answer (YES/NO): NO